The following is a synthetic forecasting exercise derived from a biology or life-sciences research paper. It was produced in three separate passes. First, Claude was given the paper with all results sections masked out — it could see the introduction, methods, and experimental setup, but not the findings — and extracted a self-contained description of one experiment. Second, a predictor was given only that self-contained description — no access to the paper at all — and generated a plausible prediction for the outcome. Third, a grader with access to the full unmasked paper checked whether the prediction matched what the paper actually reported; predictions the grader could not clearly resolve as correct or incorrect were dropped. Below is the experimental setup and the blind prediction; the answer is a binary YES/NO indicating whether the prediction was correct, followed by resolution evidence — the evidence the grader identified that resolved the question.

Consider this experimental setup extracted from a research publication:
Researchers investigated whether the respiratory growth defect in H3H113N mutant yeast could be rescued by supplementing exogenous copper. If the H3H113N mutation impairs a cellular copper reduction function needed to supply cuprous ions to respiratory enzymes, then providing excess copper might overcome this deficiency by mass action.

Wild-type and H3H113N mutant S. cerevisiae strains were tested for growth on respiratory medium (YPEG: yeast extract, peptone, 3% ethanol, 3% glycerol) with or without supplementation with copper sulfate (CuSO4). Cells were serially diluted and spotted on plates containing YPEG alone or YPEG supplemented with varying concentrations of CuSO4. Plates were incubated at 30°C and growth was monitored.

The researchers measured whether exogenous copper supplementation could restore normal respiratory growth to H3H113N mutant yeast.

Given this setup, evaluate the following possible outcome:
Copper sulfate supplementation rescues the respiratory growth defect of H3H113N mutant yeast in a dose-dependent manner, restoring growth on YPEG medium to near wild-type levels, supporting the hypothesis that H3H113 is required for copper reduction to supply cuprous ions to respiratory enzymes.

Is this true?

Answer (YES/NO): NO